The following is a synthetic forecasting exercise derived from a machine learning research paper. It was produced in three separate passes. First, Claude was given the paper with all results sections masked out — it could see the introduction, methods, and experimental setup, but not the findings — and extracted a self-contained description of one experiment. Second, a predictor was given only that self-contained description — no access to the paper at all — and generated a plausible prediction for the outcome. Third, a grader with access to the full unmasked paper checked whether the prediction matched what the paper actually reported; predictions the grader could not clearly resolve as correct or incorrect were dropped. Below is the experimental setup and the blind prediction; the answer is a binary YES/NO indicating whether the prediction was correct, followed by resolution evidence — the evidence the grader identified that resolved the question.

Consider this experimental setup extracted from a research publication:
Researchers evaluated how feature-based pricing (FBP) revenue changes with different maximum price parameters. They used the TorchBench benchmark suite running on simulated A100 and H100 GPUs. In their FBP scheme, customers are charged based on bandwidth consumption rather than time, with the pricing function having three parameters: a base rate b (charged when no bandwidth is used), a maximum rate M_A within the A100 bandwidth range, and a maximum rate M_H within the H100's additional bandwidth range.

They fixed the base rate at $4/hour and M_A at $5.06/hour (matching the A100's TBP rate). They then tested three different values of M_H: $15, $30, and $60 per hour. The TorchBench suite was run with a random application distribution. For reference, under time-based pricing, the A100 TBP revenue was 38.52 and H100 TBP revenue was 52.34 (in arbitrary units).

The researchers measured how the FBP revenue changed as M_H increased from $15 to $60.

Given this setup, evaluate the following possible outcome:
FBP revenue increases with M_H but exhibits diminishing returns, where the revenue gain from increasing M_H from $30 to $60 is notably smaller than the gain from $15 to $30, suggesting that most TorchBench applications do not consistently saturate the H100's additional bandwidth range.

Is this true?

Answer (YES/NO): NO